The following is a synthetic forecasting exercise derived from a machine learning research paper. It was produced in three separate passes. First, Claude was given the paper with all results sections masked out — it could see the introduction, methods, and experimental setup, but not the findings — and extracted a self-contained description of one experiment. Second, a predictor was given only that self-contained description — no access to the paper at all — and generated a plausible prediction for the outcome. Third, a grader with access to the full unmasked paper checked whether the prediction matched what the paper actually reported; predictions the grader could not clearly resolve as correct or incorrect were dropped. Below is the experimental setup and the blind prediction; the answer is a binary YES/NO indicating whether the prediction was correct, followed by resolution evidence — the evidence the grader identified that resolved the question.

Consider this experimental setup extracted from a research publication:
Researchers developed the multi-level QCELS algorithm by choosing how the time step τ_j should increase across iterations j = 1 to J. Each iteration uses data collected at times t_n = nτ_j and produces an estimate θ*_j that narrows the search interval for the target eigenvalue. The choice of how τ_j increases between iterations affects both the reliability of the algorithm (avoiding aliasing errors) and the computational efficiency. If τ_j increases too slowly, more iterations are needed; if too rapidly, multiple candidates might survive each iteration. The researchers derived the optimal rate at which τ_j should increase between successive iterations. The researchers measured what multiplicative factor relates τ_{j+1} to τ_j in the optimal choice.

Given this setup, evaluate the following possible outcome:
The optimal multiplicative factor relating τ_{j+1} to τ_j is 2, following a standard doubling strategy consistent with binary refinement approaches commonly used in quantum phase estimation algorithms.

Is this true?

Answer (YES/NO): YES